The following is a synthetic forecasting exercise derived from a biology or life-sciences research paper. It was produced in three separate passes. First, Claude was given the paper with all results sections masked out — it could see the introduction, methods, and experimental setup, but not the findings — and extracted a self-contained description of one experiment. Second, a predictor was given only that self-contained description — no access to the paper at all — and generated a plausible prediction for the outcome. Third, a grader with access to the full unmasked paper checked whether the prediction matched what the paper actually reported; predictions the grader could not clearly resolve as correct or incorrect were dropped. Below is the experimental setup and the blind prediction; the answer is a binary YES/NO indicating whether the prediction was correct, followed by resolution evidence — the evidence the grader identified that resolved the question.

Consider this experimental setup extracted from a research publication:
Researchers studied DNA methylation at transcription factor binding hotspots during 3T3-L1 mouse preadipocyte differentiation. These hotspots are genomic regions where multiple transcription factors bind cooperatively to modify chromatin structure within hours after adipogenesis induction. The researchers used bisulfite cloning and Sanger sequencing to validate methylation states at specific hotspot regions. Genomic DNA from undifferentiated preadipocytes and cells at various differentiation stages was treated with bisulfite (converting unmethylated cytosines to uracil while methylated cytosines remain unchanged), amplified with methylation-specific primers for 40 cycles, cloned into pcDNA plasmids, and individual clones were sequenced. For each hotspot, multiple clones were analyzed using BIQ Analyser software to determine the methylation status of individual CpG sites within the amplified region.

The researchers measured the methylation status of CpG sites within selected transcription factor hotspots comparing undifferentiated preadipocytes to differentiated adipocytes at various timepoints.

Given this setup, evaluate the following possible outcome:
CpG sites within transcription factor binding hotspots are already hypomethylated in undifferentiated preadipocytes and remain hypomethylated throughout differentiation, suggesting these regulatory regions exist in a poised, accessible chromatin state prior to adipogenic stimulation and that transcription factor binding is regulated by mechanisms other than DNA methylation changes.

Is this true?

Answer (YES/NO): NO